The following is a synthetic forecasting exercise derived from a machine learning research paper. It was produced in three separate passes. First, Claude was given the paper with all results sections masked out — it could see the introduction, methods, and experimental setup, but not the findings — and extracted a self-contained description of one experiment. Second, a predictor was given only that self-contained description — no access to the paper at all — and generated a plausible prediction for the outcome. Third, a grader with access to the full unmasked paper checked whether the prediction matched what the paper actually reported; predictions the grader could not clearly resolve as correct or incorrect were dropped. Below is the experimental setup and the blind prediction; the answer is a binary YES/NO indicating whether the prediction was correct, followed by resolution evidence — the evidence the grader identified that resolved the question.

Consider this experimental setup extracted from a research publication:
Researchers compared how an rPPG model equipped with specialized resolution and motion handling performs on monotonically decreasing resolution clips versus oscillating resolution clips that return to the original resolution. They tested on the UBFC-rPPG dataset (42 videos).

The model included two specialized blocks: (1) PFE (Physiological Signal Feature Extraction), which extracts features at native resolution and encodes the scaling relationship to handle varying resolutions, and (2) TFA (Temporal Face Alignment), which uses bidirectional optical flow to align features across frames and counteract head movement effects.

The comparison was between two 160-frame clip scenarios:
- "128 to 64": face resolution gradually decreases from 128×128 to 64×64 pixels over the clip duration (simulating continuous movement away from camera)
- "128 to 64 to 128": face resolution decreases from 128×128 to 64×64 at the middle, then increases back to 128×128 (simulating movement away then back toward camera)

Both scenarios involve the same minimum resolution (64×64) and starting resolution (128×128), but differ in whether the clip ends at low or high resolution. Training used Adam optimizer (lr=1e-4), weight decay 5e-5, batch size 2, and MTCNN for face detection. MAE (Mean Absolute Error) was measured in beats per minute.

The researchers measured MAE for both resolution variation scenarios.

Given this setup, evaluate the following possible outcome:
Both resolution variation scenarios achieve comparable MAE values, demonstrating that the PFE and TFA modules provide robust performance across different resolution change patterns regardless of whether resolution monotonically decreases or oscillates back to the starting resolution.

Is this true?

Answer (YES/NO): YES